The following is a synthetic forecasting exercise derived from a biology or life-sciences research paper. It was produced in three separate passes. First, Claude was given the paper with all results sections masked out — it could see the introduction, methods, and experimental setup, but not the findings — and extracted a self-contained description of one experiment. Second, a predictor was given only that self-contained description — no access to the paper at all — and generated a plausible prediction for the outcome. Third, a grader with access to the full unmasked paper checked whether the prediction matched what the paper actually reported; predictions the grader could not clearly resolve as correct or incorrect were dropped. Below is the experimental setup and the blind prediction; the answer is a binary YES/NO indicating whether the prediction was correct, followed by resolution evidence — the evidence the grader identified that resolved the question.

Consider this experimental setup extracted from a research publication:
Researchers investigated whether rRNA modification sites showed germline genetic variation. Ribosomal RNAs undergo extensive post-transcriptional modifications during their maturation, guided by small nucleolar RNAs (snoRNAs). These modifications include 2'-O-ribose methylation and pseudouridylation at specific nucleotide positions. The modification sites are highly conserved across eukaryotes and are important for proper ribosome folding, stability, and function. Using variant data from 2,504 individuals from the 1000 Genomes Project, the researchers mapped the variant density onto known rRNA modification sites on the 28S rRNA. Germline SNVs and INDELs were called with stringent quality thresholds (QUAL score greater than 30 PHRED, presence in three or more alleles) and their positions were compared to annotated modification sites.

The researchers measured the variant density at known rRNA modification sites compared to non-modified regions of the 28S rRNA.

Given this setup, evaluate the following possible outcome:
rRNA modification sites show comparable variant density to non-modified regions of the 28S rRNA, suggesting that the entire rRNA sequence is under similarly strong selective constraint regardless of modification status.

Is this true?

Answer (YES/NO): NO